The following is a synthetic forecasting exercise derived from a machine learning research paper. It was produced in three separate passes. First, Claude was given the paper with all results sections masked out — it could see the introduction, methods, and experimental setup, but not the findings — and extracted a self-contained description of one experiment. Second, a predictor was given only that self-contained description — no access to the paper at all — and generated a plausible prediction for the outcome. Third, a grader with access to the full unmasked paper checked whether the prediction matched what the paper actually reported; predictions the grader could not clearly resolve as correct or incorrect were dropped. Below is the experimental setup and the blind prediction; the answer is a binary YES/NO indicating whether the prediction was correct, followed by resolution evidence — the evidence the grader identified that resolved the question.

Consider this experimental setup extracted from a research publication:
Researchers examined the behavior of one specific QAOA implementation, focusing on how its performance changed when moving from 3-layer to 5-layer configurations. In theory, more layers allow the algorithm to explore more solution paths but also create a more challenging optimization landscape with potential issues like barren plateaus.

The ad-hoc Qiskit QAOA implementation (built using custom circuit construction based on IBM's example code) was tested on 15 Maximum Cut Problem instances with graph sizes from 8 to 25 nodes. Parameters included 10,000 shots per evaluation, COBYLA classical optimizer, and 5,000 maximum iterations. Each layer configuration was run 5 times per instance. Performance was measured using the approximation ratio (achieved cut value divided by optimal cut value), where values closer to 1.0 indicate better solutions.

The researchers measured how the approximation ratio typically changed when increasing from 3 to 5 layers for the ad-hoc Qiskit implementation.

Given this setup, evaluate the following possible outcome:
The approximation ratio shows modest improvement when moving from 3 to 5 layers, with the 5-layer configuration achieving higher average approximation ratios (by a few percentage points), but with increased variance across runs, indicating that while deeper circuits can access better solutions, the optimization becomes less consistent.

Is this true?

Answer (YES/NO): NO